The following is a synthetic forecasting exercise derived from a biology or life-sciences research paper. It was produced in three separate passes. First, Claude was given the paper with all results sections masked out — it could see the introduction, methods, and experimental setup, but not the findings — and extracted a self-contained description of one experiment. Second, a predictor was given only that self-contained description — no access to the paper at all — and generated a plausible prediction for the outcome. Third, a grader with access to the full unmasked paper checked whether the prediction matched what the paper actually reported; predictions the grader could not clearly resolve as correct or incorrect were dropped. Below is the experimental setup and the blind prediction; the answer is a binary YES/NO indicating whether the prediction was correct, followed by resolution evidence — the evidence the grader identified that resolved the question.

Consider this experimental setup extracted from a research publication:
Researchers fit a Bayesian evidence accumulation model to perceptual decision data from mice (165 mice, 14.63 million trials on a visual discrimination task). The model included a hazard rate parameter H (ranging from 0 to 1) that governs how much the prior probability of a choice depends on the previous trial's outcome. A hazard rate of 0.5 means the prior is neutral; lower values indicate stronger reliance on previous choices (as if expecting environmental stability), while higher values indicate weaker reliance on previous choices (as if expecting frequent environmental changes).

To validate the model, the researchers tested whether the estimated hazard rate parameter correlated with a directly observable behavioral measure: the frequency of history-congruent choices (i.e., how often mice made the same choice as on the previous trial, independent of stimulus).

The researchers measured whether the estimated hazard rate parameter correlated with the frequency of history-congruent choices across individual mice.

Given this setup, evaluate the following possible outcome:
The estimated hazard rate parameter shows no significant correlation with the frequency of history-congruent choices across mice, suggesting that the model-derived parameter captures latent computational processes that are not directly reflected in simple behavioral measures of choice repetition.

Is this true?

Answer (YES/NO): NO